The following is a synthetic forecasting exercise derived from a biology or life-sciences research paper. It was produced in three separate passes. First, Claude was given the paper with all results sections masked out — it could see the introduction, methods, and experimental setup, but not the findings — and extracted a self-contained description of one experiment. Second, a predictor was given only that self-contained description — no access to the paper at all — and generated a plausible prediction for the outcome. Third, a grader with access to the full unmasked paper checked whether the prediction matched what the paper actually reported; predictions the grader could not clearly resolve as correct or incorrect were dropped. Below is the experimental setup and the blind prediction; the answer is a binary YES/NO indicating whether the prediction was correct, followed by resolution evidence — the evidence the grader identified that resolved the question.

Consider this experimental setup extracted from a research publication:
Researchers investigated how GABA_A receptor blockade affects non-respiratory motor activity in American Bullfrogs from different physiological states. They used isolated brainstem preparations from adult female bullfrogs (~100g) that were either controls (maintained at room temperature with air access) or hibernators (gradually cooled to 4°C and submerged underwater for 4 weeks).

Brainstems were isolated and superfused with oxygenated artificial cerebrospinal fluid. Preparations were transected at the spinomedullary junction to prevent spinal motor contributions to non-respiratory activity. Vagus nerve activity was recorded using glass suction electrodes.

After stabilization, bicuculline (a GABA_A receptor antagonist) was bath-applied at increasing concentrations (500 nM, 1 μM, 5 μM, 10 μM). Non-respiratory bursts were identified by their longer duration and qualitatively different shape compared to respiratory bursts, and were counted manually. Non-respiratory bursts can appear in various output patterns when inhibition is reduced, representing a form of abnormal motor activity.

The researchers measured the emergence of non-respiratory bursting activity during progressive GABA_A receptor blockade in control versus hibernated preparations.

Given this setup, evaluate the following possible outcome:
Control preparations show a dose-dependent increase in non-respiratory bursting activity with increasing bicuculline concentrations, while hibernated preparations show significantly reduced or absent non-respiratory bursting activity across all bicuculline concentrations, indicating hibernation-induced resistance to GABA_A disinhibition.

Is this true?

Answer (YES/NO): NO